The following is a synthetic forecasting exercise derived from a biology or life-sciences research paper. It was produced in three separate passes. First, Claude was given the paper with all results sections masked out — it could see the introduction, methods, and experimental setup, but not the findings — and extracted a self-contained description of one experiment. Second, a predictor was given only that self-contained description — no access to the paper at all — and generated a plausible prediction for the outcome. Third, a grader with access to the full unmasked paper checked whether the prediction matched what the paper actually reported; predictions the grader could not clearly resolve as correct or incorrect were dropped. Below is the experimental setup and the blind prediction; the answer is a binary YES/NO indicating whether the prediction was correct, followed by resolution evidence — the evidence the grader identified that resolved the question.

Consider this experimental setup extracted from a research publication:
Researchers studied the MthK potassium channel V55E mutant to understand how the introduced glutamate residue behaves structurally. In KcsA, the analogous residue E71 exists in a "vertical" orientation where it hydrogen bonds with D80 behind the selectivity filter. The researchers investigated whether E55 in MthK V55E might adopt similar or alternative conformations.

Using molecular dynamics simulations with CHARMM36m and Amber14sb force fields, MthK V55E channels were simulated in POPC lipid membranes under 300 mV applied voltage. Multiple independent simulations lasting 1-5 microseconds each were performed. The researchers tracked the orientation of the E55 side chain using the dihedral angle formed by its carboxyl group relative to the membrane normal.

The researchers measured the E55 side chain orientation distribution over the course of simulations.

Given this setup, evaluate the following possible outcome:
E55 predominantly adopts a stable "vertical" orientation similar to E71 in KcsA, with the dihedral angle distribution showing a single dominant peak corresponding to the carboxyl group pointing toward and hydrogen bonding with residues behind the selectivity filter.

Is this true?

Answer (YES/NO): NO